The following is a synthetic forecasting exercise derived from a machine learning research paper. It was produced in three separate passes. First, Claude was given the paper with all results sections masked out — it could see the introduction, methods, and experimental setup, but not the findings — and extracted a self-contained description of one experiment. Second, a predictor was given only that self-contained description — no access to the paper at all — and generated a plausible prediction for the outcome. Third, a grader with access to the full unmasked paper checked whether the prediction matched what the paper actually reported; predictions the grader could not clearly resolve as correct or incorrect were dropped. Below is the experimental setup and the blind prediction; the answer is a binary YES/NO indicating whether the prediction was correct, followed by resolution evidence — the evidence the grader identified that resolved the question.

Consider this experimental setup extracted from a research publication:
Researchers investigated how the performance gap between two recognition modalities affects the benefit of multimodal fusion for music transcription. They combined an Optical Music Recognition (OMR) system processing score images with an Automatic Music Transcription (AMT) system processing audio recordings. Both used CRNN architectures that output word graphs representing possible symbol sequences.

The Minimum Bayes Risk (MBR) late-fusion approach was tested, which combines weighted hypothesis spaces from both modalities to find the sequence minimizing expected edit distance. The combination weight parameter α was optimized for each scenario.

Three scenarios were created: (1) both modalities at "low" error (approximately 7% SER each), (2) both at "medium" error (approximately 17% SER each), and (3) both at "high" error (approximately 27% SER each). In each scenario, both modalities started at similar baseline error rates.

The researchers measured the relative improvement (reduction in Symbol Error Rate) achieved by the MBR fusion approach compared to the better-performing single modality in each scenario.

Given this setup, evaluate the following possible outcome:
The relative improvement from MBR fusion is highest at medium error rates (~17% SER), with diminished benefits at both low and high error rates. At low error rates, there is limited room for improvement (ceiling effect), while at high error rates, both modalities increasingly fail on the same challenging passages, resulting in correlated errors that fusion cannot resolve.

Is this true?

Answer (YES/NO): NO